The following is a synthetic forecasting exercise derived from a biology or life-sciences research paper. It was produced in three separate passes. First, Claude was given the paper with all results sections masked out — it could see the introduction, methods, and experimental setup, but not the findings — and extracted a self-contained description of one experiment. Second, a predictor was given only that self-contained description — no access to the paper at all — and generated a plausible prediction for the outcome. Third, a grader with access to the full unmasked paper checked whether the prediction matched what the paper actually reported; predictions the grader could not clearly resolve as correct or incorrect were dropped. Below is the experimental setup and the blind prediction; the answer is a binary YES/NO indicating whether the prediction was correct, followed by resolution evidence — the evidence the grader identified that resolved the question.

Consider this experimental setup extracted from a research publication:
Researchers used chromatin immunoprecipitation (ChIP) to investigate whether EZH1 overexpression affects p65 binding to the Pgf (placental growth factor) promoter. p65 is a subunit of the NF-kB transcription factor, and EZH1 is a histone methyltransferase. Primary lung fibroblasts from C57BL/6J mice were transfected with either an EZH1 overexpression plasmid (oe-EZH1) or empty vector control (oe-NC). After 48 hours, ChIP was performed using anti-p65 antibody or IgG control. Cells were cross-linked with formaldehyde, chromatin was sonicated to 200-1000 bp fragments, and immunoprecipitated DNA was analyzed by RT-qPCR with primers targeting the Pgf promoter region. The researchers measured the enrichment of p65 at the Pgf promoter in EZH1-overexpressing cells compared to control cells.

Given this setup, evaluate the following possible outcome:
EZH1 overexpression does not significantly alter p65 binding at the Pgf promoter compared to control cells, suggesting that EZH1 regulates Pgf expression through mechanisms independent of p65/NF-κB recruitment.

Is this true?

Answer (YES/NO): NO